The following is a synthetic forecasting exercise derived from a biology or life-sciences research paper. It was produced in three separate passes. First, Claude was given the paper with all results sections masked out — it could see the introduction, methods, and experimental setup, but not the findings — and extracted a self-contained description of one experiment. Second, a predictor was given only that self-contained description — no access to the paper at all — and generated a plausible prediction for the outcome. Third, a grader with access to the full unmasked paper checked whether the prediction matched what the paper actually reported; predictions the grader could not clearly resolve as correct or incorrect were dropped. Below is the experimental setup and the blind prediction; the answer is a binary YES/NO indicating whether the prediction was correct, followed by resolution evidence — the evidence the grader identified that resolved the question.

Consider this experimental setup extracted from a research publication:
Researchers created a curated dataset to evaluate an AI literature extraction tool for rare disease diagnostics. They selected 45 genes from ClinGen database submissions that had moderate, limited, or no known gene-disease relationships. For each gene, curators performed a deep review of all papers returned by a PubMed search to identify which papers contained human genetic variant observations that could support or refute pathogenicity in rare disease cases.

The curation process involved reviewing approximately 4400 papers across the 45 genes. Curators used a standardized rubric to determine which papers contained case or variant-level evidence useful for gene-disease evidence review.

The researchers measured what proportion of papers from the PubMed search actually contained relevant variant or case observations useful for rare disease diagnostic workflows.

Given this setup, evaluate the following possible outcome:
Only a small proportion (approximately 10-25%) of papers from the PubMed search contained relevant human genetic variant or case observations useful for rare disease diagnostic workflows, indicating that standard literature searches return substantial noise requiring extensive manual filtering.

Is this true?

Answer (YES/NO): NO